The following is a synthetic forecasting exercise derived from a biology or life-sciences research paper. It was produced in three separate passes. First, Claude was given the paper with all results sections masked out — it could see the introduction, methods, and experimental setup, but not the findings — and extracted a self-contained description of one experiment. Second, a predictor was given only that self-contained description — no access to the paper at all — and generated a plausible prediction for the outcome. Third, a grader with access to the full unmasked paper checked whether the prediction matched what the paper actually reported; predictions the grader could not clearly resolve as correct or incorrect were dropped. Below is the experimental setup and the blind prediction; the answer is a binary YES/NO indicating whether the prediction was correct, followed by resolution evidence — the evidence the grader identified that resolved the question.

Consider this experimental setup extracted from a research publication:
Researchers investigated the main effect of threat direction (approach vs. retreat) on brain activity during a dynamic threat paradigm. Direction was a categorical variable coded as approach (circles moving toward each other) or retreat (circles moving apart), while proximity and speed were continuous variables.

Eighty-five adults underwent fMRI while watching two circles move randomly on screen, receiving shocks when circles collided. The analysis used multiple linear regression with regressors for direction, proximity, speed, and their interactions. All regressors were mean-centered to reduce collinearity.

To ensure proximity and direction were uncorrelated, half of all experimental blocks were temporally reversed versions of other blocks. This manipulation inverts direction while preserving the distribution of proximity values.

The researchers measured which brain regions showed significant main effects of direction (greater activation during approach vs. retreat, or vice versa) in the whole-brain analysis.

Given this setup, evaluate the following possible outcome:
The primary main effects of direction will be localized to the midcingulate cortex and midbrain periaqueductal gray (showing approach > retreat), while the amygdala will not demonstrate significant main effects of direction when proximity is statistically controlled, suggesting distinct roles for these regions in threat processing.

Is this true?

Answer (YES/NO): NO